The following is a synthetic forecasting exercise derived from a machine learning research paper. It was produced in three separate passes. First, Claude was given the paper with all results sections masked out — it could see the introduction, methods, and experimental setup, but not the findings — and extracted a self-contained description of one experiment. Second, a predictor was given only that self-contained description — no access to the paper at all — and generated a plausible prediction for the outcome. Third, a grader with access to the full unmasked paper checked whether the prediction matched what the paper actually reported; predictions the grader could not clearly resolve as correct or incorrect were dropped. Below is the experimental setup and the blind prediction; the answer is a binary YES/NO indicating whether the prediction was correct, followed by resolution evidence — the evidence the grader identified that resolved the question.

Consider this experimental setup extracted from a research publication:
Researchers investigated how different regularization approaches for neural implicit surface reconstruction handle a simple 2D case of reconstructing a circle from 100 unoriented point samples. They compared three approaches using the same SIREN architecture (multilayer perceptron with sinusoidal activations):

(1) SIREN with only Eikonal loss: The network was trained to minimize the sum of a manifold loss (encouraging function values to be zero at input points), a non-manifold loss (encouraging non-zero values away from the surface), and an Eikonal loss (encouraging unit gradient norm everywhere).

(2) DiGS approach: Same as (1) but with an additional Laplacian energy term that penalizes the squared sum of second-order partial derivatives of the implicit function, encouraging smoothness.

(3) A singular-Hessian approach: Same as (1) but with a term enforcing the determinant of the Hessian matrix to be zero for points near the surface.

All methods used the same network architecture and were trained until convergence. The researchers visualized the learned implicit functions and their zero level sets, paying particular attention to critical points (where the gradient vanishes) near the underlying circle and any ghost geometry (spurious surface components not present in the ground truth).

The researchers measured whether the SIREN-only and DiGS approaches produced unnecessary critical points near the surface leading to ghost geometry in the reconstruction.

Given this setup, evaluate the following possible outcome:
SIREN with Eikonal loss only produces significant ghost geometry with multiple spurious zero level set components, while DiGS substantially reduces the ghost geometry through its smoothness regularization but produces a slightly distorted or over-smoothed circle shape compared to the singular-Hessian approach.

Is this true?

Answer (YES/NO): NO